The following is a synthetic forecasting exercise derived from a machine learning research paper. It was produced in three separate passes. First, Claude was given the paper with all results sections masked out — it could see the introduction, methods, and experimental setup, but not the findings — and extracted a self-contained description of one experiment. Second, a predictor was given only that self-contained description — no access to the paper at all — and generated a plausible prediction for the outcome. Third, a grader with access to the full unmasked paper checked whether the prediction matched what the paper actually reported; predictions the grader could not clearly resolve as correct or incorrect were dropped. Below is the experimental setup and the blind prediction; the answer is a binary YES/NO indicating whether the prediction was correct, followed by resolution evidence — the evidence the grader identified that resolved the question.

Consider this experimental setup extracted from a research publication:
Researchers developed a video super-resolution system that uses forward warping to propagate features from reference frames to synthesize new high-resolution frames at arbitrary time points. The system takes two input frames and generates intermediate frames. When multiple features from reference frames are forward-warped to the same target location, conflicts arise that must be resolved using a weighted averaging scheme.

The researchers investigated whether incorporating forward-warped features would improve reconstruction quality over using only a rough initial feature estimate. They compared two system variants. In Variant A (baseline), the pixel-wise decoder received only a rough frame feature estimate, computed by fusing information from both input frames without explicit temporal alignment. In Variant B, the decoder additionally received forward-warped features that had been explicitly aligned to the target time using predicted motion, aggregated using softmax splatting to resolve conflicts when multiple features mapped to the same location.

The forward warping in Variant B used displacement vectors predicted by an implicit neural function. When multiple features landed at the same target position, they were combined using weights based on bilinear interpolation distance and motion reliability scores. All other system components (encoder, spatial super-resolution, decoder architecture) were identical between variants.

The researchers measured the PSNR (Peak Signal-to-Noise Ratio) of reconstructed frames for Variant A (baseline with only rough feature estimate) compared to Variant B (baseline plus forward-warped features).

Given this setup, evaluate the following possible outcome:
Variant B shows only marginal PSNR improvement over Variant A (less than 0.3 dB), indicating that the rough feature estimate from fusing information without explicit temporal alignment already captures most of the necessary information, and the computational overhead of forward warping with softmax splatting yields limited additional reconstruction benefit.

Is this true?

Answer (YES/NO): NO